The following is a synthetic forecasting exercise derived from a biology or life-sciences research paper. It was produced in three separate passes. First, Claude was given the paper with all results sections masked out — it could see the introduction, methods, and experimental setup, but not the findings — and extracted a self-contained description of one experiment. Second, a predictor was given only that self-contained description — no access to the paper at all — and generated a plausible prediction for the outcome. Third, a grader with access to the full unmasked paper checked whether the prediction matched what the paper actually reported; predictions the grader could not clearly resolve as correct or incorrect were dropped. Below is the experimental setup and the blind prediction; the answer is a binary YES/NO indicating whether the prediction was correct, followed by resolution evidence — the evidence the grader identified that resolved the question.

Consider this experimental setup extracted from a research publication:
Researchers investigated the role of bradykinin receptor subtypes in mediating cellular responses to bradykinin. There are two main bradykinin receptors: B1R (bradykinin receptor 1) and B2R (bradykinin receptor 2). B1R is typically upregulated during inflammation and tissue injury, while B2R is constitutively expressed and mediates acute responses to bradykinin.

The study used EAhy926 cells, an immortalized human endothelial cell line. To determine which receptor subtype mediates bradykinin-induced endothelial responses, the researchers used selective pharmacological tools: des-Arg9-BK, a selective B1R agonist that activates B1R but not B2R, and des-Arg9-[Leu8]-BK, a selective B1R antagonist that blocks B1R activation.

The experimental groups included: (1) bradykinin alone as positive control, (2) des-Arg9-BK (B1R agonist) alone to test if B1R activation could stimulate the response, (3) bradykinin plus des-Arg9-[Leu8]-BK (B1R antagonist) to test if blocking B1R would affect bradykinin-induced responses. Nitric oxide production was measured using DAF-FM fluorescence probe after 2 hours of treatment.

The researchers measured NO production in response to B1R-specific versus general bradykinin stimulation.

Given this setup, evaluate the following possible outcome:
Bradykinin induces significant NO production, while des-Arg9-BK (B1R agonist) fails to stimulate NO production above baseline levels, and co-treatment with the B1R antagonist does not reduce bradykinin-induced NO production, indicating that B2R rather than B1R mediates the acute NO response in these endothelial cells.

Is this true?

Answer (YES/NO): NO